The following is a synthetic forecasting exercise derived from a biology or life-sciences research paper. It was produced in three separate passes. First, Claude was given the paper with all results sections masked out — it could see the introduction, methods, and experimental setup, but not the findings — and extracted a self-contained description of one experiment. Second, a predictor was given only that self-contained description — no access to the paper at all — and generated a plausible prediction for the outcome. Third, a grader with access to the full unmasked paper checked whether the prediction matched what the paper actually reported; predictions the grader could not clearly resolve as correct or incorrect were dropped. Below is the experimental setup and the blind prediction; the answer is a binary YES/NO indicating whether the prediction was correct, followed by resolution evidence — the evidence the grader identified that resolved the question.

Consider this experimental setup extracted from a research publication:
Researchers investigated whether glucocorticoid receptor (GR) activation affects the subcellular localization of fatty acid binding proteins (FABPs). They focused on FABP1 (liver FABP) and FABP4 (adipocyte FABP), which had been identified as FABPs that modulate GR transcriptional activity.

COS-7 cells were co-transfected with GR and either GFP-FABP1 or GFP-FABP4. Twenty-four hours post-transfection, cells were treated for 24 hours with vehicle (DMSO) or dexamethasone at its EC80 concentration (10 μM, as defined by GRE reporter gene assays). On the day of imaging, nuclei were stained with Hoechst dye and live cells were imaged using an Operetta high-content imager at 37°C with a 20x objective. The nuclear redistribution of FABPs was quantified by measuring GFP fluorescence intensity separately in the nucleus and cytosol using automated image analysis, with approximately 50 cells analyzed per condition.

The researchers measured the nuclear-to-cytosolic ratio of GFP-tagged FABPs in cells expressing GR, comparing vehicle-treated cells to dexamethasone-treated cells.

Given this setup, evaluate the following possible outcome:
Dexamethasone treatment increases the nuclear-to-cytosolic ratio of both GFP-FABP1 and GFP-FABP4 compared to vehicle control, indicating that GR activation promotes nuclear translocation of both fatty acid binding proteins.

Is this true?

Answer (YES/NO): NO